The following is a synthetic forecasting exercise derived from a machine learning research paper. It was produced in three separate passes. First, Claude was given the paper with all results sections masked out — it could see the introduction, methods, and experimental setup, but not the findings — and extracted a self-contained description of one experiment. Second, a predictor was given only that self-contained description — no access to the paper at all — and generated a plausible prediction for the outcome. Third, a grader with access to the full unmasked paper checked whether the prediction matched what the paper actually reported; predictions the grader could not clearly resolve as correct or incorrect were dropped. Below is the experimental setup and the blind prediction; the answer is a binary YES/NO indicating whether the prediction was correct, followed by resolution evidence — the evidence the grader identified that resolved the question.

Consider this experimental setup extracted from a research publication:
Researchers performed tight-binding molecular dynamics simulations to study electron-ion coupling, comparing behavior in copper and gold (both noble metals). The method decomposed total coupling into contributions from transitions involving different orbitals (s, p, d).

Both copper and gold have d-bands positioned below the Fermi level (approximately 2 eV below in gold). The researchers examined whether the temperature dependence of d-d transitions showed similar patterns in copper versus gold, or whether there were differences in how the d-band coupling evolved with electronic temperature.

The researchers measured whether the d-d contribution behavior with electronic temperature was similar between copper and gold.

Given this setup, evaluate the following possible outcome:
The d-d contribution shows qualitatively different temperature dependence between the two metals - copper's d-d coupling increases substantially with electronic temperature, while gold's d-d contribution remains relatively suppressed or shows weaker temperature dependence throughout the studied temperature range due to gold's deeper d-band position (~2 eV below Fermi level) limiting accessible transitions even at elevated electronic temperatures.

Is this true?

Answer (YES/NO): NO